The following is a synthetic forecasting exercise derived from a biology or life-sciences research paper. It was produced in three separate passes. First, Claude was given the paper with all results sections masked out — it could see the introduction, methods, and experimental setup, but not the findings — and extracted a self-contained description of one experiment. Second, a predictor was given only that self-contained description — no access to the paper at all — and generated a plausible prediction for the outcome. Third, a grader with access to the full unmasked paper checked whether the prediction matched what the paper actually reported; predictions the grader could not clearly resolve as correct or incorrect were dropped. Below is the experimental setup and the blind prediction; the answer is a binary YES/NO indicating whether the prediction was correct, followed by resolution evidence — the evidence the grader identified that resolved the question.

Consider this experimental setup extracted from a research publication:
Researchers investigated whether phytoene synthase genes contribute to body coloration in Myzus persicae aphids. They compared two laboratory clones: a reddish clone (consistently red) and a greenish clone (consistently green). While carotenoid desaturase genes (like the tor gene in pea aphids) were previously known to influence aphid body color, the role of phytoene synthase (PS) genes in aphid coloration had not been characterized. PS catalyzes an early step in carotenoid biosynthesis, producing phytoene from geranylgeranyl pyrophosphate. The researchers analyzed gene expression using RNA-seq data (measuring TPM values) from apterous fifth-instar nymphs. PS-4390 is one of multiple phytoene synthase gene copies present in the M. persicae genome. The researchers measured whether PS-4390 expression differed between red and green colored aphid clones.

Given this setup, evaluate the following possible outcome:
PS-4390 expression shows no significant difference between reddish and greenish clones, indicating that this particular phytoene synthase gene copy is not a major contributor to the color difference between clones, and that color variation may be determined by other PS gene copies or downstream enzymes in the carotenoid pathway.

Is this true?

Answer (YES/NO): NO